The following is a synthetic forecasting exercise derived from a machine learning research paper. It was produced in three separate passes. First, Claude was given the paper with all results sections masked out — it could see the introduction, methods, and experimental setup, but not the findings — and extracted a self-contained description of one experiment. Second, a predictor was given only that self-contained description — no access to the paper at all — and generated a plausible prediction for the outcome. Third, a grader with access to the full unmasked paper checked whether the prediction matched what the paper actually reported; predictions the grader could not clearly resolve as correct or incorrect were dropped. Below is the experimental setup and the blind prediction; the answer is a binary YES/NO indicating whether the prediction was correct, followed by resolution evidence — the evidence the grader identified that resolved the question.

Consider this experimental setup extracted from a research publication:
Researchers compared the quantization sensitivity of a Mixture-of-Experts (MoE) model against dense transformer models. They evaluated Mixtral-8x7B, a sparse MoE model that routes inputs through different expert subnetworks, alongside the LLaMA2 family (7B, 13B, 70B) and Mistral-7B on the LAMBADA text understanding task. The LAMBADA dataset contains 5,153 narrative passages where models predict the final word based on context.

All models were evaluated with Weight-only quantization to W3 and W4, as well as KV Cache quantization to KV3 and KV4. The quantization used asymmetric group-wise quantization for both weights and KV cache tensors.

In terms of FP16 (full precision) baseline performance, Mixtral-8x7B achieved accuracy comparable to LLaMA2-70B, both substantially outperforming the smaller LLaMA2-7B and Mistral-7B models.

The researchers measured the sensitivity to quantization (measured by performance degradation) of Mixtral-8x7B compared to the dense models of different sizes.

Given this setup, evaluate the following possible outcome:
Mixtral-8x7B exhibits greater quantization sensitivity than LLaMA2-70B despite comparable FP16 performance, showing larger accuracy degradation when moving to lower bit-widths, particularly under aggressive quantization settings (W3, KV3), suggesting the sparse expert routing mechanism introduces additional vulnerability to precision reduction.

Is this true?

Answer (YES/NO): YES